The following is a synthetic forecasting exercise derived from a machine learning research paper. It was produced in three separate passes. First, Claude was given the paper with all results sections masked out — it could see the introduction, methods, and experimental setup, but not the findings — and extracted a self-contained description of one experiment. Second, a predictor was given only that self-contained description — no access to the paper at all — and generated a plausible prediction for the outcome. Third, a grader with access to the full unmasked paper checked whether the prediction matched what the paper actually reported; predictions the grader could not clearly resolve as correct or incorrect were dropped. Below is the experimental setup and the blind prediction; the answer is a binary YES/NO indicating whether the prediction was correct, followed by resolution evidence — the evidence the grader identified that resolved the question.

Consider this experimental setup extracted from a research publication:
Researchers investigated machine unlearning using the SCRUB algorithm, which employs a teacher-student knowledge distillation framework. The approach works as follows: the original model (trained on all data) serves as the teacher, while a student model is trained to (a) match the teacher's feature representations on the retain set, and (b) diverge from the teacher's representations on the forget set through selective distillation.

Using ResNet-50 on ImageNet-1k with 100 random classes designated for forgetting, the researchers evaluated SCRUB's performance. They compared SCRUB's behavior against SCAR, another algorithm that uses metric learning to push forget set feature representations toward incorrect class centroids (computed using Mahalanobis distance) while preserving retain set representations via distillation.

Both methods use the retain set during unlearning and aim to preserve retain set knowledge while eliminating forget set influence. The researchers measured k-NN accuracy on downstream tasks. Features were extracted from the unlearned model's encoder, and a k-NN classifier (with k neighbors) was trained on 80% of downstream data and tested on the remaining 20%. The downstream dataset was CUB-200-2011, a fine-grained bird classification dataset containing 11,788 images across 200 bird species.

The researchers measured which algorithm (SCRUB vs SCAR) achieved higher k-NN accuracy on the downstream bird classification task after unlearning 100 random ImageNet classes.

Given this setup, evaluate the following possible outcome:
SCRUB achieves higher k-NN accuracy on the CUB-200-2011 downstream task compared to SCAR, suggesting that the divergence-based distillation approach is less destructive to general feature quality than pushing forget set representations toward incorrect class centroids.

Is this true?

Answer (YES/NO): NO